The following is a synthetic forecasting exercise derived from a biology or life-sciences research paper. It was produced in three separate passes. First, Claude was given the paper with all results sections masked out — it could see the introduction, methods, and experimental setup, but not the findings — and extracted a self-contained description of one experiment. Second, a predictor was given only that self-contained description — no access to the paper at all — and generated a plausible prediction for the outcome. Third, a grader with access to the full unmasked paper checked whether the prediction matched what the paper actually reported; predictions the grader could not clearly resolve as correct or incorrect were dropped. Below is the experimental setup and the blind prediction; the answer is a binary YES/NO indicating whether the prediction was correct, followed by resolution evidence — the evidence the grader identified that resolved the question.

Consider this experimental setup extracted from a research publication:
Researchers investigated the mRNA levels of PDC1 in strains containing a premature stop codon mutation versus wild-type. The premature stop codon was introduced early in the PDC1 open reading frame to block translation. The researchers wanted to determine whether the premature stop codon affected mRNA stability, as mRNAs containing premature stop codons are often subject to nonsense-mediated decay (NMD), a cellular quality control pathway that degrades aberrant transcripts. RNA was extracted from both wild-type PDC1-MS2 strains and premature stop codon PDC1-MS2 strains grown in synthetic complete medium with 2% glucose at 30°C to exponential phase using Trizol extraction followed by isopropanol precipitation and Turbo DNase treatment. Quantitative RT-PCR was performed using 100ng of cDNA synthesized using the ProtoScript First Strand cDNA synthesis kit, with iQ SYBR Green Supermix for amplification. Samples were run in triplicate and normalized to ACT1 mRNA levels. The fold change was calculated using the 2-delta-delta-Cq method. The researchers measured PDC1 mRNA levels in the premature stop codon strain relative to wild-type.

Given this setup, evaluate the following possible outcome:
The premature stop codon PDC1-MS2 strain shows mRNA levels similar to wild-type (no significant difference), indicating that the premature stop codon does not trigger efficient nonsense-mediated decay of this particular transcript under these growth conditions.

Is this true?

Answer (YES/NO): NO